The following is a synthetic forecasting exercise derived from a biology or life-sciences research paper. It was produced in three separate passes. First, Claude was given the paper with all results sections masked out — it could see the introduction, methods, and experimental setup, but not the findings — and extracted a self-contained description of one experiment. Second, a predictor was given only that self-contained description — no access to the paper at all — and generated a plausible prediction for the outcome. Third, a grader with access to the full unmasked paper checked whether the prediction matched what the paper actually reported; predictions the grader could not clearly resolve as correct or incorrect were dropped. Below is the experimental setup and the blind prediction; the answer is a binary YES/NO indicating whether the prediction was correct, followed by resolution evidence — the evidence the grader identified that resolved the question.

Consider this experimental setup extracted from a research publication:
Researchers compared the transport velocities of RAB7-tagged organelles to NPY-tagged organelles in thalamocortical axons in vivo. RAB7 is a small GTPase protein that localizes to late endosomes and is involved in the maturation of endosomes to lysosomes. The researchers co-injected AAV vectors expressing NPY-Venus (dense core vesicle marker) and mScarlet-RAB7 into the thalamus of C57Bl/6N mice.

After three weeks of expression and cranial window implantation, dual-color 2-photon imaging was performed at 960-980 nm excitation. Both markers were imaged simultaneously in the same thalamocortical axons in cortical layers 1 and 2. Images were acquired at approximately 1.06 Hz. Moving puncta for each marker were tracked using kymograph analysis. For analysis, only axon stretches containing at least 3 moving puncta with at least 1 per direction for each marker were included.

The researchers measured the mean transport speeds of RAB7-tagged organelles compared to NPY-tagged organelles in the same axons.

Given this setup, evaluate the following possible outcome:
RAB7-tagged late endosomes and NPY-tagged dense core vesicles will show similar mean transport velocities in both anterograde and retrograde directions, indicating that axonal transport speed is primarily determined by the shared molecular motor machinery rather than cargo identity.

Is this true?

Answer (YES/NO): NO